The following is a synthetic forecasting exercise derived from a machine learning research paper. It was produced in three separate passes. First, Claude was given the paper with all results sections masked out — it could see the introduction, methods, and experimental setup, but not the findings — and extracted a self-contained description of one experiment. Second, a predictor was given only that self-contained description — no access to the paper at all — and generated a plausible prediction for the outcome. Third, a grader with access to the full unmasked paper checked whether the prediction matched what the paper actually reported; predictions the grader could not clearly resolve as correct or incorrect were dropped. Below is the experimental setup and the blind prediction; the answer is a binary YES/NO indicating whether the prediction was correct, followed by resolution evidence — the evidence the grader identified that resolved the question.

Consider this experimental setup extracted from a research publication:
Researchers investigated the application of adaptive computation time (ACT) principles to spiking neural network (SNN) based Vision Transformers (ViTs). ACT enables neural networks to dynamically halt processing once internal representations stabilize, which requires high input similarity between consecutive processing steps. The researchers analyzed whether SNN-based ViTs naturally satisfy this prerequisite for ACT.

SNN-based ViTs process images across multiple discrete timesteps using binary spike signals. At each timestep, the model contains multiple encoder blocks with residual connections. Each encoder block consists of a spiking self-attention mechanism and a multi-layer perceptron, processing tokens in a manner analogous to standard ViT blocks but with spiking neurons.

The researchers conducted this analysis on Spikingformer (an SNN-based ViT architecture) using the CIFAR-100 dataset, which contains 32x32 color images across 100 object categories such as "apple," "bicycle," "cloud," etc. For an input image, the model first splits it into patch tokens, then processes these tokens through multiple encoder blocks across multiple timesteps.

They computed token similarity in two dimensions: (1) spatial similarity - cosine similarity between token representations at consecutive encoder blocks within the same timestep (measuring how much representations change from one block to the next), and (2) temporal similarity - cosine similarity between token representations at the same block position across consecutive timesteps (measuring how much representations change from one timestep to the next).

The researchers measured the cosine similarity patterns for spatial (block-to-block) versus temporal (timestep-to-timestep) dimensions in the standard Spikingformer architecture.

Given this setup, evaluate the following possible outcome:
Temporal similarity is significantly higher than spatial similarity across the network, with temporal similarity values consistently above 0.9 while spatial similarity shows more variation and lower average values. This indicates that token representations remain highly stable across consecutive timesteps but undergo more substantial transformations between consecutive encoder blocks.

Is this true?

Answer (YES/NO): NO